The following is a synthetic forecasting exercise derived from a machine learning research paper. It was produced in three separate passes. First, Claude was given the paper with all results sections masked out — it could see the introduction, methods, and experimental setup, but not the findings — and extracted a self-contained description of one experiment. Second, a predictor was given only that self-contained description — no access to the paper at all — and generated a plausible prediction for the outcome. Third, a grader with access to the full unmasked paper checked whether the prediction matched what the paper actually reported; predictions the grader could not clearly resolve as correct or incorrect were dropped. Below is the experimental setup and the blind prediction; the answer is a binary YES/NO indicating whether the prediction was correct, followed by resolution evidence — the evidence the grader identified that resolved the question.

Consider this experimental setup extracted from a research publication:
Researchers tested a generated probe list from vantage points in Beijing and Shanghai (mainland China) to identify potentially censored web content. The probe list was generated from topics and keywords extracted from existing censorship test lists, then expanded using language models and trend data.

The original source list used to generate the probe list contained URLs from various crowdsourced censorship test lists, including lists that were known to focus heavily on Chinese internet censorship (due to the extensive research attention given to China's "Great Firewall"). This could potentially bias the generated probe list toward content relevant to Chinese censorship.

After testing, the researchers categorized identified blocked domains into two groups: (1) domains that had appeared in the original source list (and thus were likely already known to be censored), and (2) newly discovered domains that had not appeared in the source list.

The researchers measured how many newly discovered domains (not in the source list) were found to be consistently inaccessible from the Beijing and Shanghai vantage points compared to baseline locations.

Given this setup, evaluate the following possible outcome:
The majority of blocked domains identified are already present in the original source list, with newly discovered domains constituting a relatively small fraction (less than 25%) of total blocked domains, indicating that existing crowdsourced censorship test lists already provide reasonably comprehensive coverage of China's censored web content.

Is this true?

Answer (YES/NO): NO